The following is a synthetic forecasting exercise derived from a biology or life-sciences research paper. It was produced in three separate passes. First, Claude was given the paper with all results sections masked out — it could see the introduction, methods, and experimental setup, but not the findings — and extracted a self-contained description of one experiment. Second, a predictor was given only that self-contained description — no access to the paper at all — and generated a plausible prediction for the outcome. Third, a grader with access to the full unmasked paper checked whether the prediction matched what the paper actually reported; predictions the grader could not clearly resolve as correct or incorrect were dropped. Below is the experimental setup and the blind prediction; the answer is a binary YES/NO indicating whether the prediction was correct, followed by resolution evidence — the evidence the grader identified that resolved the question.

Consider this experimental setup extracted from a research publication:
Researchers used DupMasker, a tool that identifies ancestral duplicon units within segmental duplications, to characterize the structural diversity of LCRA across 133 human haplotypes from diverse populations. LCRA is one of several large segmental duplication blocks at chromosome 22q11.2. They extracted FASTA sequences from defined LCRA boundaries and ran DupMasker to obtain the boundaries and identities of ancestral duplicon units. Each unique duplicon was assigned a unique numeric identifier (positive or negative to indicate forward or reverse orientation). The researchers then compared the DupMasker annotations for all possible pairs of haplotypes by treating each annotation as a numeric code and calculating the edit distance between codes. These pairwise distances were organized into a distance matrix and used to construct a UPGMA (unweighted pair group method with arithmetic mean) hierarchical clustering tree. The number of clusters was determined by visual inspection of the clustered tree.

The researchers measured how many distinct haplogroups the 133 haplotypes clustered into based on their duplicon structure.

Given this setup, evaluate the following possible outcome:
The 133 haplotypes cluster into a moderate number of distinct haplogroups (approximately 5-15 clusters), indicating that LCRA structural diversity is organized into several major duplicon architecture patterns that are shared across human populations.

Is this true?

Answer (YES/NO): NO